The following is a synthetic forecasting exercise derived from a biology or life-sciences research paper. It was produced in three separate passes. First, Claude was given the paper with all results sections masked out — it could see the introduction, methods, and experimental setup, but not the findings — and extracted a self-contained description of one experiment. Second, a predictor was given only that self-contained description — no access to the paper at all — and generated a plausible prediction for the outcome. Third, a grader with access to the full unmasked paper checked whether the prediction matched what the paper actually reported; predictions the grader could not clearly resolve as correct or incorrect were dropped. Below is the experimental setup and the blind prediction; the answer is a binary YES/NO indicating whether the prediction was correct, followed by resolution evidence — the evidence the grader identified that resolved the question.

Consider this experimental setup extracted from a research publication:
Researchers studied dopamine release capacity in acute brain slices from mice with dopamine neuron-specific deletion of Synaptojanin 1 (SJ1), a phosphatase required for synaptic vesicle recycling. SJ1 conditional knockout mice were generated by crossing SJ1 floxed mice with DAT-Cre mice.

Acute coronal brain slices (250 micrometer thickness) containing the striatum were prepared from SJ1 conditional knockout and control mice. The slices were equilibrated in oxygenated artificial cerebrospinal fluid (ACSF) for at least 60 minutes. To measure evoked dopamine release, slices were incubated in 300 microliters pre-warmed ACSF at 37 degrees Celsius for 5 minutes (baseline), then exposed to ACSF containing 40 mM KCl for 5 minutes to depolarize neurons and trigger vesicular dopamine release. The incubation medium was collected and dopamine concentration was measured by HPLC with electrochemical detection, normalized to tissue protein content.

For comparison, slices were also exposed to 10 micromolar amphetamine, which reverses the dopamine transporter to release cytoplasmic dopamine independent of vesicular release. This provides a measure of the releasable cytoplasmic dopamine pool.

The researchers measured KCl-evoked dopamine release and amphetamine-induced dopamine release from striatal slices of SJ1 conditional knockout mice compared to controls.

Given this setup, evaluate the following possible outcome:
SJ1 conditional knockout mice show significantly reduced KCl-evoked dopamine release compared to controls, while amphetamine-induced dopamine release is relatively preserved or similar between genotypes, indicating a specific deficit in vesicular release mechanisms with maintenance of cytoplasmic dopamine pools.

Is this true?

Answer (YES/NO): NO